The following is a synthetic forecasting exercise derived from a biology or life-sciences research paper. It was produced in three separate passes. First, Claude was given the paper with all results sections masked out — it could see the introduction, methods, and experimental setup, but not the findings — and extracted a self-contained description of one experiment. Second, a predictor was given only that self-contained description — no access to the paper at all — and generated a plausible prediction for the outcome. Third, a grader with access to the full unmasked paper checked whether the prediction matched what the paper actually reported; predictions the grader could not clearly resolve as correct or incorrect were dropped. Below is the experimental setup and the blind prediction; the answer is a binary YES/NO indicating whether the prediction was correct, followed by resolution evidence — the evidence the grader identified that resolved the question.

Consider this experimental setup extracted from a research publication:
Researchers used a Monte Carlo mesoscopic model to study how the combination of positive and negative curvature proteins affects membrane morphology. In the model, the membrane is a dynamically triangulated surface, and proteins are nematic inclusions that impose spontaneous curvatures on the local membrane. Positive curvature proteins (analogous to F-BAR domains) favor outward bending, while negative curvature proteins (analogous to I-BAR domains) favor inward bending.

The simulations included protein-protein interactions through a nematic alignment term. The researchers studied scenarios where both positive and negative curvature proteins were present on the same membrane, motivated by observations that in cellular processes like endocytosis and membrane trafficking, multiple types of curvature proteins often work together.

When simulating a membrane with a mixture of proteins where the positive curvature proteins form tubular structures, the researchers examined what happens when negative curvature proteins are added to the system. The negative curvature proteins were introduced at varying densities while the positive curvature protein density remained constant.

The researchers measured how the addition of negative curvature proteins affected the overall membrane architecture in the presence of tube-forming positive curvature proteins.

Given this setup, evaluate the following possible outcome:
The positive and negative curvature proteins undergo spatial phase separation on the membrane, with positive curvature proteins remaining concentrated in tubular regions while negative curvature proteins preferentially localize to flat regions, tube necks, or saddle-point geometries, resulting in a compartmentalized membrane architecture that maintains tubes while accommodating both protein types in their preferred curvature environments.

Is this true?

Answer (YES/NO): YES